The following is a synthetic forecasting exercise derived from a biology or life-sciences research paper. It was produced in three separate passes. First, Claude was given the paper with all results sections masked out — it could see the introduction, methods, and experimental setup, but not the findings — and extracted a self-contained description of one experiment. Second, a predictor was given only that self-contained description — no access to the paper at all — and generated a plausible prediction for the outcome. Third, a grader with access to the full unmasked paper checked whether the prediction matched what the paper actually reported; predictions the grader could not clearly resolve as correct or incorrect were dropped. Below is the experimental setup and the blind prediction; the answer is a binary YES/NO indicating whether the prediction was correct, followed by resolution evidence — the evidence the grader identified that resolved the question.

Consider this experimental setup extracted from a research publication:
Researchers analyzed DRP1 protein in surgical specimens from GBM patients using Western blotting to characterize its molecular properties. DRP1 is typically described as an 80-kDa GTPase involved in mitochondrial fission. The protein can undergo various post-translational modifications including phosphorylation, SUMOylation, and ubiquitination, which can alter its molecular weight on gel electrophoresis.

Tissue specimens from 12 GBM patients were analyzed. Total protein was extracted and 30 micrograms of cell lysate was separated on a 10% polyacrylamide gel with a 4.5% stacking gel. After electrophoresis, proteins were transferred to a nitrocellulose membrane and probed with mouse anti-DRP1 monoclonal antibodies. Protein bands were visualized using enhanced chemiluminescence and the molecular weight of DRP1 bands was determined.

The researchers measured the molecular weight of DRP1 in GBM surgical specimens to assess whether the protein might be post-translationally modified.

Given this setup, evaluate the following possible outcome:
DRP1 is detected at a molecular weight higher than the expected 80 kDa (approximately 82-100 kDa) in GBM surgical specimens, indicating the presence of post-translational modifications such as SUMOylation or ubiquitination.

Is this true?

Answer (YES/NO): NO